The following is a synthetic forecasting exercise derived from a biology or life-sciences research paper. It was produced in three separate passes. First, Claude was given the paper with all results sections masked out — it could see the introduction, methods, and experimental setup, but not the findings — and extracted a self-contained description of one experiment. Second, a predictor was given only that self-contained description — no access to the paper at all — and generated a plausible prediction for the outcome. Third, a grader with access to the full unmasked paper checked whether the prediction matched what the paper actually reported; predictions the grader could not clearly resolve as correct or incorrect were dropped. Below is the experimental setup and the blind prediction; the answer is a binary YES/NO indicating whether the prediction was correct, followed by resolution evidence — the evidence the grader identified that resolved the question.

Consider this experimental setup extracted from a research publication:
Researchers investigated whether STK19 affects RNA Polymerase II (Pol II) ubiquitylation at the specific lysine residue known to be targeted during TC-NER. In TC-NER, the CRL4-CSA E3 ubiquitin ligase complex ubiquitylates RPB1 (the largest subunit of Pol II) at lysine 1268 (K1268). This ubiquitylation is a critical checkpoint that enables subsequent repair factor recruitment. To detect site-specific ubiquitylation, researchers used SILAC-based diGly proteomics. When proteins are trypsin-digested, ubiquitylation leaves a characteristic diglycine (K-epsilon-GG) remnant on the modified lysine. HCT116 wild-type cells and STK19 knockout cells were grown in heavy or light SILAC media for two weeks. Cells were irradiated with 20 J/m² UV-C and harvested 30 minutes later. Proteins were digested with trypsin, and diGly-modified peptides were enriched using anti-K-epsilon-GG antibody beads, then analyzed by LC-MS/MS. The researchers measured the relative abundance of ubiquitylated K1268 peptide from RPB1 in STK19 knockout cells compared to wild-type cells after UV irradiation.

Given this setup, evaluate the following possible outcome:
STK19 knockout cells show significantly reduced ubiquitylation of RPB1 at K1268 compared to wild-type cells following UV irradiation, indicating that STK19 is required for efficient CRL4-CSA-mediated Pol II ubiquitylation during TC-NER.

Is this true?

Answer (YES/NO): YES